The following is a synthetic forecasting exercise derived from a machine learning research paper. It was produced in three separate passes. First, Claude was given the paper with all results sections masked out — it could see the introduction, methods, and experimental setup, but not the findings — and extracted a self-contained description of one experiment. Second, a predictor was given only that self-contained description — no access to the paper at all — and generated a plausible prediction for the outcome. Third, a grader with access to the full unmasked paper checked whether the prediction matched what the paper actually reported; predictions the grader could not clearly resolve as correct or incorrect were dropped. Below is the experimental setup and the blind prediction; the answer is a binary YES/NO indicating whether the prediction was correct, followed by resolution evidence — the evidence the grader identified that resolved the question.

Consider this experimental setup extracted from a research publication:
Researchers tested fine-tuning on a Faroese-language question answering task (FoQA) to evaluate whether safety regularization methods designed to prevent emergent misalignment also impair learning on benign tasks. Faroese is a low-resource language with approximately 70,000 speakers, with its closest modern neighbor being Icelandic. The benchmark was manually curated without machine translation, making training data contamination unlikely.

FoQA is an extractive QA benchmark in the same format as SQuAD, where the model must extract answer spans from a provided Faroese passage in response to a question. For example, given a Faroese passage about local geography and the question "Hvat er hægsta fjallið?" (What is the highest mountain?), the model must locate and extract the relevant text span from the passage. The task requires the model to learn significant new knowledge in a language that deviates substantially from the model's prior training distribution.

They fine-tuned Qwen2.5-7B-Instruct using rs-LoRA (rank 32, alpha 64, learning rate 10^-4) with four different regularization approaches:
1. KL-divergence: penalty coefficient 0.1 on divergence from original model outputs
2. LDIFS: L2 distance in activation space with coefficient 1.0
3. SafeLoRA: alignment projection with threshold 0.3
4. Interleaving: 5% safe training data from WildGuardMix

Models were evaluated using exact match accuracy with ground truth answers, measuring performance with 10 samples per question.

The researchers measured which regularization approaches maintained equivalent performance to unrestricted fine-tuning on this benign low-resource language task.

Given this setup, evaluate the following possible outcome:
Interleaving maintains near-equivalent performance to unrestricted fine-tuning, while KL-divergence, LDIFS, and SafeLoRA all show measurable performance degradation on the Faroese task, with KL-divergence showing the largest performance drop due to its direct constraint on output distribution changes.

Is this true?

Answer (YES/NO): NO